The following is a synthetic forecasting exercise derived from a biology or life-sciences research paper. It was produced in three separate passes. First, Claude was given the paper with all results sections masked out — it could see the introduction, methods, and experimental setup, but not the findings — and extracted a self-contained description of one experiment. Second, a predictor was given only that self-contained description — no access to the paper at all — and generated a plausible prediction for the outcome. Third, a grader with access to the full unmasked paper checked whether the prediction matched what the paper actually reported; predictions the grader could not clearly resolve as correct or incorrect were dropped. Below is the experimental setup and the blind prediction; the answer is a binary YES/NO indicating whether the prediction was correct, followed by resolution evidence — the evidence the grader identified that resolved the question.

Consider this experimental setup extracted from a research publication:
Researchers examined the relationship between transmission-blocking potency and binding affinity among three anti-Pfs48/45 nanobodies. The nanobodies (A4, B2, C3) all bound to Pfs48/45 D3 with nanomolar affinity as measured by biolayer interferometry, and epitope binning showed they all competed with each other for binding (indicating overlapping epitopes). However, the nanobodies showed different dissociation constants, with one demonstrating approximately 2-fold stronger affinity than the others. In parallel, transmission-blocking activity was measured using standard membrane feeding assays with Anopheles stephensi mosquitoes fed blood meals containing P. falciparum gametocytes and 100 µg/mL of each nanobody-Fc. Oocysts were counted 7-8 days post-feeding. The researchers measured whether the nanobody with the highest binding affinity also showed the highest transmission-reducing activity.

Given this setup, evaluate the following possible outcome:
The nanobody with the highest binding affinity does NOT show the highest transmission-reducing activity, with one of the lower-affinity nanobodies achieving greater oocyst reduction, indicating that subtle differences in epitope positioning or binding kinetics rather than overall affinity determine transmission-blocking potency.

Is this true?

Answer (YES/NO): NO